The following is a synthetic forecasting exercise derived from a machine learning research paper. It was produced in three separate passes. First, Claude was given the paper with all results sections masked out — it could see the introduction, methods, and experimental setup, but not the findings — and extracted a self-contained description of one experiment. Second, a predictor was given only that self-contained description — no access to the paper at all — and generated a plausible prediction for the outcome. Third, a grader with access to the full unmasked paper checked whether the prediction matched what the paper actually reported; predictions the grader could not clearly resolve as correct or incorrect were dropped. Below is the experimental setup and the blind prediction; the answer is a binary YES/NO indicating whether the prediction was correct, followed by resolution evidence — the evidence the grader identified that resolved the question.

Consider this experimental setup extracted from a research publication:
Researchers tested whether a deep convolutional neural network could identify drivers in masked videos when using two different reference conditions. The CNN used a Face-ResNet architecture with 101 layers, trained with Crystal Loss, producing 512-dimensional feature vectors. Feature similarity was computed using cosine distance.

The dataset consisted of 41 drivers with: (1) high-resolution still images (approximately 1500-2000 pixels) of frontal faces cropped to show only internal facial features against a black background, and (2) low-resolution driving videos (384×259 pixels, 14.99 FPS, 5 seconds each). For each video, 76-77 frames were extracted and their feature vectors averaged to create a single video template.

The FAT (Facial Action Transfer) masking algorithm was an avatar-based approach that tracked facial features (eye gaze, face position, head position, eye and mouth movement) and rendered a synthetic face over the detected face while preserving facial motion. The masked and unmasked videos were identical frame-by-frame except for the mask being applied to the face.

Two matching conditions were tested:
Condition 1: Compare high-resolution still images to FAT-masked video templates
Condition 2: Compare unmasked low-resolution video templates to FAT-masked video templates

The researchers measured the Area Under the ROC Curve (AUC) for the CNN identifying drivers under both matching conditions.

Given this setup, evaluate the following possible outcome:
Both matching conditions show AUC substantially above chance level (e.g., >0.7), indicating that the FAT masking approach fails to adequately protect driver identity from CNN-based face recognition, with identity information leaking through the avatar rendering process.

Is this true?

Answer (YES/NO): YES